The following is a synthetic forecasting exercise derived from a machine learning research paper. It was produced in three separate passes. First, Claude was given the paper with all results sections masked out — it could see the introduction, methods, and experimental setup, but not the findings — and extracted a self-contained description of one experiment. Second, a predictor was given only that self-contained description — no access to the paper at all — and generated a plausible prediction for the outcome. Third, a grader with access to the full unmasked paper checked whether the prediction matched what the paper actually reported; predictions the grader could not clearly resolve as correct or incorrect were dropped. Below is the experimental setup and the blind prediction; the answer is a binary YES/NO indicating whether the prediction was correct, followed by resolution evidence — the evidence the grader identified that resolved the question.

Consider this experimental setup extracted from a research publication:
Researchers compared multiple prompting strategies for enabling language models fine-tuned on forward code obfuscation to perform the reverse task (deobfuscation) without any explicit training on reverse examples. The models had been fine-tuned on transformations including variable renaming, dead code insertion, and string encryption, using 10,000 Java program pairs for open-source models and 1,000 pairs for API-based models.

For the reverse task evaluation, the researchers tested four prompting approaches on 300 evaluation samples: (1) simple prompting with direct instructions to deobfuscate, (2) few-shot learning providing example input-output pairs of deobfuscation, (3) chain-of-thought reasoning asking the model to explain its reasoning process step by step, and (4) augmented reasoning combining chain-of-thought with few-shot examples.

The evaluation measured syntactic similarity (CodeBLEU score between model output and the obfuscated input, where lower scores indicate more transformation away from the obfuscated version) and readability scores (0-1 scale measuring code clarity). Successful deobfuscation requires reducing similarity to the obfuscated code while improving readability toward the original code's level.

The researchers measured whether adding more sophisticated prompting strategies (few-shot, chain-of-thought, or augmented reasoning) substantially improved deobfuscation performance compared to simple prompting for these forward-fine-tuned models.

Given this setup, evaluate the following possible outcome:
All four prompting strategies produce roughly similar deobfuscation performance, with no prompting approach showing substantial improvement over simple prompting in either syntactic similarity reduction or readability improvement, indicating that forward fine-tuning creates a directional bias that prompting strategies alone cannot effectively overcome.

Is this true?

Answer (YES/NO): YES